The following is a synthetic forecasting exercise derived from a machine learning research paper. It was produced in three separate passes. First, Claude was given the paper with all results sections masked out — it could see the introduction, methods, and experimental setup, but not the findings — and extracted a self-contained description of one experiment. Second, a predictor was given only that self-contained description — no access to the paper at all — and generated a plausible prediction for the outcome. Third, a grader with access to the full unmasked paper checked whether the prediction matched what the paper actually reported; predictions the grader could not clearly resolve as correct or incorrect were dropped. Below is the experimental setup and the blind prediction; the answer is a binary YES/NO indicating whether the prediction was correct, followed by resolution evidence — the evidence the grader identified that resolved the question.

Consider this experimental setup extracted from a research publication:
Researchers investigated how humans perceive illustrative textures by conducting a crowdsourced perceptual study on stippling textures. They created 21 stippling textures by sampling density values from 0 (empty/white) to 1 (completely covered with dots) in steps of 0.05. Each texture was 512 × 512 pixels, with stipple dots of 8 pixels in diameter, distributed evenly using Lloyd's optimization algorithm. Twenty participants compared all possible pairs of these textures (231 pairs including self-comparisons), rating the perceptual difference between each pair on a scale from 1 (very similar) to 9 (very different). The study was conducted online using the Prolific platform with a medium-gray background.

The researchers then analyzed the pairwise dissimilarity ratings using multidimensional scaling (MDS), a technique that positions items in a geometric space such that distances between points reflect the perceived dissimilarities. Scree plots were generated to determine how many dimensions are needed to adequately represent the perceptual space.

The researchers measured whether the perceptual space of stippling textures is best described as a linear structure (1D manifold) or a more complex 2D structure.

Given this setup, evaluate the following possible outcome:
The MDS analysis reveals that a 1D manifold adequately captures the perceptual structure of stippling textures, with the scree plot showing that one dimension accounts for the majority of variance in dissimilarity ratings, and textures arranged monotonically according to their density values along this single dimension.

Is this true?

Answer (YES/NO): NO